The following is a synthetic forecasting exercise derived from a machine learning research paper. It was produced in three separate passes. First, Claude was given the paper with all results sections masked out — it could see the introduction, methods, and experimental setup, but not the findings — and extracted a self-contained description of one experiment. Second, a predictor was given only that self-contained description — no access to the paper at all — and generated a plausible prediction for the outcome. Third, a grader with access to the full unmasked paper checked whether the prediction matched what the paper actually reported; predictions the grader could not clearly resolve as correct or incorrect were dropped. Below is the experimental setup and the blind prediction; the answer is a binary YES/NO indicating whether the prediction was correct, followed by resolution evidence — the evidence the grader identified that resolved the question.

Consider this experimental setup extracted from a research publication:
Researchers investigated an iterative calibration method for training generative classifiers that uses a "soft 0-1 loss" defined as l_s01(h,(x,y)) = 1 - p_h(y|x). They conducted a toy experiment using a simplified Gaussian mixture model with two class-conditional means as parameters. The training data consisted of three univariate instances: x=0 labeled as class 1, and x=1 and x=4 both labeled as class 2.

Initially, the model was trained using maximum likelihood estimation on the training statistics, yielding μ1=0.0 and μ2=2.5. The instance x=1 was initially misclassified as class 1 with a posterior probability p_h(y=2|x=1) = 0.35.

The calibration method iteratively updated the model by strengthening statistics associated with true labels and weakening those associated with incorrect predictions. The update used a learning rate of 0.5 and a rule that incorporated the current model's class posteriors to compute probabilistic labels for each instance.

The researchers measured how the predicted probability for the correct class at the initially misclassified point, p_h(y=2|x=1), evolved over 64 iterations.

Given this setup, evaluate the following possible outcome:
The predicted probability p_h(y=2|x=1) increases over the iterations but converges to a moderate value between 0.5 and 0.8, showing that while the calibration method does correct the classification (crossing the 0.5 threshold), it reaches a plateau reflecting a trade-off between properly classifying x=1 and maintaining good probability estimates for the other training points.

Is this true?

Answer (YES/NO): NO